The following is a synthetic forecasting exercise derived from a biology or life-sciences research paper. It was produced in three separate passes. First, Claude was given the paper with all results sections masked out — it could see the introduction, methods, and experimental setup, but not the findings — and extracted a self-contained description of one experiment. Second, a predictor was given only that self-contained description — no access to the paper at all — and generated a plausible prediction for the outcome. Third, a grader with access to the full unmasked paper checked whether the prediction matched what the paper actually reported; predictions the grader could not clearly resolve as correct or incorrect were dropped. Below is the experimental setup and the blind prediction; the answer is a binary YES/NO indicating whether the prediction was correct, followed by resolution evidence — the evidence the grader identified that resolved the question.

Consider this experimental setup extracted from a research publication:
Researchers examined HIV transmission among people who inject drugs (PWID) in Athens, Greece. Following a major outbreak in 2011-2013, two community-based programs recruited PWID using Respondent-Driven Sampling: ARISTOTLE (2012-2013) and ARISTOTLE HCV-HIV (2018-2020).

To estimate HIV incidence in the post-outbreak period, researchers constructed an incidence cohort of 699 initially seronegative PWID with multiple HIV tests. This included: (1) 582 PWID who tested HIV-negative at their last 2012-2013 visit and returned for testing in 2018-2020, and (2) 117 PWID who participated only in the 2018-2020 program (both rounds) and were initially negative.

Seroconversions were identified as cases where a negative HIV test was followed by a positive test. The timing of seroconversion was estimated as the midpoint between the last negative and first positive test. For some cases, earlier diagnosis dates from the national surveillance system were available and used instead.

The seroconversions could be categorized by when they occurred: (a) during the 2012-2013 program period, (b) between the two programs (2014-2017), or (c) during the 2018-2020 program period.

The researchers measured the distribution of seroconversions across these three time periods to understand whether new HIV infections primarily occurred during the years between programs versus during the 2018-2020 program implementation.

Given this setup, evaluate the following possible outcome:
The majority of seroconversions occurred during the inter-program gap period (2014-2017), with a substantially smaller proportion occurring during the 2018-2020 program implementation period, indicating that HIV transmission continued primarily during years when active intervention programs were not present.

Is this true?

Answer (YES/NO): YES